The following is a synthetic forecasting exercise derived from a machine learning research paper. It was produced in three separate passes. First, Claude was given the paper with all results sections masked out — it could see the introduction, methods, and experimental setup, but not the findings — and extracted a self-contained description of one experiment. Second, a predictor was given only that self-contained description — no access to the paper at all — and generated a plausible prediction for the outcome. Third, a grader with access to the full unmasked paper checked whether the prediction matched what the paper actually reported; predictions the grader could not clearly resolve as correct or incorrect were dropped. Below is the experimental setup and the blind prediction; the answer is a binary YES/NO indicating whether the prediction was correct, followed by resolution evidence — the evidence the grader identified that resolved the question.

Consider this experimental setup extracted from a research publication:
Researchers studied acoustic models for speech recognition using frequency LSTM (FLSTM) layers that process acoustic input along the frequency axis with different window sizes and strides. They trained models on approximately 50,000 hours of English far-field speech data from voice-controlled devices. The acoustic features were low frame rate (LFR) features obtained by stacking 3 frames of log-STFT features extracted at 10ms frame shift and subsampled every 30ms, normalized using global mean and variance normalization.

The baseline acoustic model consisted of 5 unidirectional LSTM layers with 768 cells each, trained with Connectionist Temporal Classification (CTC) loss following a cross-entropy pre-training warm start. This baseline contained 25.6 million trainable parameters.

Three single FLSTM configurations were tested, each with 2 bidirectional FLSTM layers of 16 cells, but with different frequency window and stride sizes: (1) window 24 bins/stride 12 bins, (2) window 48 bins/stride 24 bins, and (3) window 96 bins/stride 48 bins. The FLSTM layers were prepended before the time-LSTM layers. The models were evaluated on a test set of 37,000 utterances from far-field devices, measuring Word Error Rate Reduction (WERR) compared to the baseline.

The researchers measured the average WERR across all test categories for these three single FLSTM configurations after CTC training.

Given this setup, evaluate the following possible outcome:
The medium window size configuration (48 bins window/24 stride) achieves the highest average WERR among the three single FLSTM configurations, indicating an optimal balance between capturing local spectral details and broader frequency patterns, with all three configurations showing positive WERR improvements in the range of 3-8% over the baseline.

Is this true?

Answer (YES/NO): NO